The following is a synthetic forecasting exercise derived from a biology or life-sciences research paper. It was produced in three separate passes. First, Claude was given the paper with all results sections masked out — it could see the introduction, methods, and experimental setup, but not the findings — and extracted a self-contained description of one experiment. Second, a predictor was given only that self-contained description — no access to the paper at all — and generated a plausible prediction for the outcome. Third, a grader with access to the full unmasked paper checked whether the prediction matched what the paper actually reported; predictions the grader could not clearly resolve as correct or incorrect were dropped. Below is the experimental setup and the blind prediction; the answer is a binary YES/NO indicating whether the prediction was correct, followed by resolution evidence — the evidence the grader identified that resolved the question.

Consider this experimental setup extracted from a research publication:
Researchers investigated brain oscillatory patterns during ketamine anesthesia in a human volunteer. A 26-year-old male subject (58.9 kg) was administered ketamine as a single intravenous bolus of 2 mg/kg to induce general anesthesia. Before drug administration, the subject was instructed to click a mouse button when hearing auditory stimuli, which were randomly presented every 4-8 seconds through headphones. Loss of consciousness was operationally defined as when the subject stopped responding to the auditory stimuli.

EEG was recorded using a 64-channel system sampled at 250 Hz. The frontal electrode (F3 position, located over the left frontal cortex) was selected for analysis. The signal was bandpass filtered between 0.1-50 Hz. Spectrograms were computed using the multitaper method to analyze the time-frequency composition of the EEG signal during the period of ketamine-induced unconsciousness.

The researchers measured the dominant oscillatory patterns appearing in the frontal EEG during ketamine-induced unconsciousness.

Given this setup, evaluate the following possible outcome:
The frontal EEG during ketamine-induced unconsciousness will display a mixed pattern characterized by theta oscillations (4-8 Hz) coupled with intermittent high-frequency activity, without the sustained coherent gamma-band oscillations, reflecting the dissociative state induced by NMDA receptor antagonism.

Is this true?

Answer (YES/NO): NO